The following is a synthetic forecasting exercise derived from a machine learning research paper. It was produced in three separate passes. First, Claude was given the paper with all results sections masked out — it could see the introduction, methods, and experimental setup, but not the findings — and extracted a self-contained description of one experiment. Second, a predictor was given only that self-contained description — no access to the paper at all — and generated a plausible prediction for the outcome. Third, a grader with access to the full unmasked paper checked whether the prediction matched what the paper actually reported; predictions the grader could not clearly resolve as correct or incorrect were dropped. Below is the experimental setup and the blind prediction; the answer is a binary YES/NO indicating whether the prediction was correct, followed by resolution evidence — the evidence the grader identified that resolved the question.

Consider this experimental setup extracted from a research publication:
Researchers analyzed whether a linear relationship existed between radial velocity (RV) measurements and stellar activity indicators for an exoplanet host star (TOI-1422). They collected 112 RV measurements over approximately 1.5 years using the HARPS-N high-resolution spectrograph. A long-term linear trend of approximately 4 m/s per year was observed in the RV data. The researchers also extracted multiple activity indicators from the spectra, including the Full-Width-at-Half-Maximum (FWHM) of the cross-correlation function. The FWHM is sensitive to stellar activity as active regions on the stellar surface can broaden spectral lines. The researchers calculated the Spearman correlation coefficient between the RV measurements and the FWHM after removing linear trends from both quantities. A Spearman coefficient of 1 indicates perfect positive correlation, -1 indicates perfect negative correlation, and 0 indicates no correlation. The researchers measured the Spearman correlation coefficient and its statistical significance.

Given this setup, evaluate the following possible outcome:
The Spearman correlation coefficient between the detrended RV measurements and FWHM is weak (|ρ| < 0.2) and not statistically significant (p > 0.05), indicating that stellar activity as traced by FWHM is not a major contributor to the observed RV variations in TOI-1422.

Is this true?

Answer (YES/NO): NO